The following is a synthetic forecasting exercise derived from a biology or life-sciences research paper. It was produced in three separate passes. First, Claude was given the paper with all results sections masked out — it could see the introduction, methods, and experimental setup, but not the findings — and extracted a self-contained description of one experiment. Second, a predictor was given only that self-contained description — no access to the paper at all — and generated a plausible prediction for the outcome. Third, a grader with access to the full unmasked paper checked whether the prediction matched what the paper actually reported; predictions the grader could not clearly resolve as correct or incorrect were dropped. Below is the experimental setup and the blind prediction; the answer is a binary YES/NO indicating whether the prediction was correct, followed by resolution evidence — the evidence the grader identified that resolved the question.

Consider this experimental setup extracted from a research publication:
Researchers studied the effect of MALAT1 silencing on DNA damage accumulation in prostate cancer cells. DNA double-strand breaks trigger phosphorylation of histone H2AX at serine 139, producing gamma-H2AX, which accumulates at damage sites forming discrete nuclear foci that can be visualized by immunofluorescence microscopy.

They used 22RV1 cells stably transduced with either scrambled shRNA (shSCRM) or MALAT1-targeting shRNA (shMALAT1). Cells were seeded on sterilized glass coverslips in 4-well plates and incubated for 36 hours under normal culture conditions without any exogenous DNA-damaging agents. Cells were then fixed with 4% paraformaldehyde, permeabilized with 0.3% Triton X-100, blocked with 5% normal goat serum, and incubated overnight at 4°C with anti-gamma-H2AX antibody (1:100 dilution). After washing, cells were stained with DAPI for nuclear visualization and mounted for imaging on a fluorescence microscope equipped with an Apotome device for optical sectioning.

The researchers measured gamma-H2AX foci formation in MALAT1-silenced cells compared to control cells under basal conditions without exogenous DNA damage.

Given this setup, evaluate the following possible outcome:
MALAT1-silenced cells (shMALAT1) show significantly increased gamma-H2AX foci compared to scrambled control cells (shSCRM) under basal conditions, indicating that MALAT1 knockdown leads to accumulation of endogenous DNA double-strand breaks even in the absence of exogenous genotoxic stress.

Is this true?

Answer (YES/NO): YES